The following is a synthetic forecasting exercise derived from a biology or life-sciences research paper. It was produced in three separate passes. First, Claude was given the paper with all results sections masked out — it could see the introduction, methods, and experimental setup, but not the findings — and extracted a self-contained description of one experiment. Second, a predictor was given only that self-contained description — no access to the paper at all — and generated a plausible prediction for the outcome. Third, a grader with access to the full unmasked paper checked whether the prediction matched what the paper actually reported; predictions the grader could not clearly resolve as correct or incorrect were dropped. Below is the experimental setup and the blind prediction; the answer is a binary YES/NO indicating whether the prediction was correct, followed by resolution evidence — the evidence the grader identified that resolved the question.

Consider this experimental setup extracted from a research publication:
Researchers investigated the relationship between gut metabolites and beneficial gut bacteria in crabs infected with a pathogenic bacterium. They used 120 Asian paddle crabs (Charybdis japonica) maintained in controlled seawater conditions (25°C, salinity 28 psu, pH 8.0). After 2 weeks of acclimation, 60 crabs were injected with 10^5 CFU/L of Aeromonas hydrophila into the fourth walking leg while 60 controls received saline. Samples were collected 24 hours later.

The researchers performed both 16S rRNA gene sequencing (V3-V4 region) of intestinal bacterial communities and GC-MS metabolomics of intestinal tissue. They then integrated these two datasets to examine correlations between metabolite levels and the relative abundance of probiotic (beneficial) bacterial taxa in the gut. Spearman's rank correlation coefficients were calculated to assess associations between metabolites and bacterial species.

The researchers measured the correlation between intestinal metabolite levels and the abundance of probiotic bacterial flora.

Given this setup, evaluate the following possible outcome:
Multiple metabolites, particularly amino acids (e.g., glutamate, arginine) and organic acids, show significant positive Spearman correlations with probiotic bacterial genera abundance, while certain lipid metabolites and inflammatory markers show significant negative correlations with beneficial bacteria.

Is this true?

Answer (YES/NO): NO